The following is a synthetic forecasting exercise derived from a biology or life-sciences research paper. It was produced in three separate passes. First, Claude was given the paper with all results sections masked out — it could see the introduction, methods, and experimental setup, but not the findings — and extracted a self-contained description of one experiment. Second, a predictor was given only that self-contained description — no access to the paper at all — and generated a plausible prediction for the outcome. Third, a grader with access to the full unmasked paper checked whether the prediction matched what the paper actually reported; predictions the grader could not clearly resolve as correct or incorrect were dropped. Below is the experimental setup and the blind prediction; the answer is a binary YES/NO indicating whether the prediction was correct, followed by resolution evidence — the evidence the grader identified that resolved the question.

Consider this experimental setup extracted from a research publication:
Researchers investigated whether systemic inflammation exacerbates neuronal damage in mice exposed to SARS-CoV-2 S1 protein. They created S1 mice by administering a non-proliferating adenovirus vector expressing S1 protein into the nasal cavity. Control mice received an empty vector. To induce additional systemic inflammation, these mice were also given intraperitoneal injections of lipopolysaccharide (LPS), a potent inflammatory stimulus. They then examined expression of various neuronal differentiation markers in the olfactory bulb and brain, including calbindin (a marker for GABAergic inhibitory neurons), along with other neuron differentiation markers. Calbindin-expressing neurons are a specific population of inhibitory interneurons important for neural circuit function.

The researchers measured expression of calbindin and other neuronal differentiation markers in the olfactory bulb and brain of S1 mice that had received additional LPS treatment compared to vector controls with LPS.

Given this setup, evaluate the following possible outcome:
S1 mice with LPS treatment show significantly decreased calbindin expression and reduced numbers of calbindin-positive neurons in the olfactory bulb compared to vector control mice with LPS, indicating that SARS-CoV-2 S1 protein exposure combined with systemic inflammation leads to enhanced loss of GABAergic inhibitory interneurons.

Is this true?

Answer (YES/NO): YES